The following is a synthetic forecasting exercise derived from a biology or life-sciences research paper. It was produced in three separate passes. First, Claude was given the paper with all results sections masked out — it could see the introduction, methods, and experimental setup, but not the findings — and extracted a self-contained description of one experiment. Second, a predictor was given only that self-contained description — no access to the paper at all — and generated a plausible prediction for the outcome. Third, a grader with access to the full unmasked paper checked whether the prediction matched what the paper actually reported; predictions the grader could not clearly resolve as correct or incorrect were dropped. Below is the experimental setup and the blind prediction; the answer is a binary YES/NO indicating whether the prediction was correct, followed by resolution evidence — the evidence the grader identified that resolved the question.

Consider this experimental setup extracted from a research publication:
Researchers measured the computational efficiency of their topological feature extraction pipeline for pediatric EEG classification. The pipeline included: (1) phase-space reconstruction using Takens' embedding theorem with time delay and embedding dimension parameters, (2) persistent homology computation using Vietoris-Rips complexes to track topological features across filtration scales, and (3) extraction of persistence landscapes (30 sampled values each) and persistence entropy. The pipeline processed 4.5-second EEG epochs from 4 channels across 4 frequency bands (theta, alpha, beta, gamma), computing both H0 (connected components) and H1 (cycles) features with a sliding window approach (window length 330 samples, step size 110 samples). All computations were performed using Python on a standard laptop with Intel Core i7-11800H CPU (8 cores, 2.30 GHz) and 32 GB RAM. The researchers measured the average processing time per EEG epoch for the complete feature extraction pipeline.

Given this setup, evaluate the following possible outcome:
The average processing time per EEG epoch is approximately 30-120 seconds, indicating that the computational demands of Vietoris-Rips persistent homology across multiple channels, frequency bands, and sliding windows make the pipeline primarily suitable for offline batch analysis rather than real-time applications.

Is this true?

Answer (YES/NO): NO